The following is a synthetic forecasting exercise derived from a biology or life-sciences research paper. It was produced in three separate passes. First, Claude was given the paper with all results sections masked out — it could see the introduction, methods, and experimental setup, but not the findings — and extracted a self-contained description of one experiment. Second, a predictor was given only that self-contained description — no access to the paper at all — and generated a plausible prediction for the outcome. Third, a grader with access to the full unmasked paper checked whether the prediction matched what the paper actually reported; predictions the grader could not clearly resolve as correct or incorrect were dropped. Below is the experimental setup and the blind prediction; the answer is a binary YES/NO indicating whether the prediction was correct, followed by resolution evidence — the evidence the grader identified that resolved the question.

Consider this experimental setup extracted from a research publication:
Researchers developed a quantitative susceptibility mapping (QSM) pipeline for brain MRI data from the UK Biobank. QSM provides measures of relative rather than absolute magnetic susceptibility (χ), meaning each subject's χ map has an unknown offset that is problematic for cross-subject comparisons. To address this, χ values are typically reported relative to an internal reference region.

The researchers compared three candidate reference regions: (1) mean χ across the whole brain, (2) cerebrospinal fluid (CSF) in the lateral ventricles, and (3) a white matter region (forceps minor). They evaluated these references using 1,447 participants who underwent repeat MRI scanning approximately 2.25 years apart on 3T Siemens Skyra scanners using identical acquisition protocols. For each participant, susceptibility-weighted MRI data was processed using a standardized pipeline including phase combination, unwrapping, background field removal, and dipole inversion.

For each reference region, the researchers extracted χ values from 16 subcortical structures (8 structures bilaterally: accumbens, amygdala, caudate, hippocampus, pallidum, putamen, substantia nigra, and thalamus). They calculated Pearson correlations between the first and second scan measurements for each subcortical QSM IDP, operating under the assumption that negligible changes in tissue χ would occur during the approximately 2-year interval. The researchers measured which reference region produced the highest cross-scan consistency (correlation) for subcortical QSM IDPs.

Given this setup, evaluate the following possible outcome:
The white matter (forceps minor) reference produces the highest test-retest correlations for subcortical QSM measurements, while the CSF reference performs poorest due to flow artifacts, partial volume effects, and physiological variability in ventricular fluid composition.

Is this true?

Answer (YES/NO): NO